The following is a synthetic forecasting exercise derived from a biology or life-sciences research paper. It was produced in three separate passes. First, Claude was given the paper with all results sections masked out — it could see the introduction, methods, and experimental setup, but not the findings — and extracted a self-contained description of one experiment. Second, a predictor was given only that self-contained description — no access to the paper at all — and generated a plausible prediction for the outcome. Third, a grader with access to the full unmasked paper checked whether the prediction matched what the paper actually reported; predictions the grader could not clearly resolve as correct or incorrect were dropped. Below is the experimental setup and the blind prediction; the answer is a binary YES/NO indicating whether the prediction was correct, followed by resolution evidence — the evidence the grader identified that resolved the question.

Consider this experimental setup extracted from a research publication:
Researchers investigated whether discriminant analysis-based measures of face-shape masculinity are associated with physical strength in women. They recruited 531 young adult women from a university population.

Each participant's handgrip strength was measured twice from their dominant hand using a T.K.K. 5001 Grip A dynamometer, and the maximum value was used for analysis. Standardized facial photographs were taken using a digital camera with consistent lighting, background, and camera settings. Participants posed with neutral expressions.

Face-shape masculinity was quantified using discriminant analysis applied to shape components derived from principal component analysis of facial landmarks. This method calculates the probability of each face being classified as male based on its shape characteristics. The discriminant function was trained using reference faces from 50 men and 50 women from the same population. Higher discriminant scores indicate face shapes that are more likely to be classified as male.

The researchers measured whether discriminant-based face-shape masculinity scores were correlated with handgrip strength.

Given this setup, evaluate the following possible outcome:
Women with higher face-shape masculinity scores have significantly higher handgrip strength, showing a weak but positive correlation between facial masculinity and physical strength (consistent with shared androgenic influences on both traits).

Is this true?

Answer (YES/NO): NO